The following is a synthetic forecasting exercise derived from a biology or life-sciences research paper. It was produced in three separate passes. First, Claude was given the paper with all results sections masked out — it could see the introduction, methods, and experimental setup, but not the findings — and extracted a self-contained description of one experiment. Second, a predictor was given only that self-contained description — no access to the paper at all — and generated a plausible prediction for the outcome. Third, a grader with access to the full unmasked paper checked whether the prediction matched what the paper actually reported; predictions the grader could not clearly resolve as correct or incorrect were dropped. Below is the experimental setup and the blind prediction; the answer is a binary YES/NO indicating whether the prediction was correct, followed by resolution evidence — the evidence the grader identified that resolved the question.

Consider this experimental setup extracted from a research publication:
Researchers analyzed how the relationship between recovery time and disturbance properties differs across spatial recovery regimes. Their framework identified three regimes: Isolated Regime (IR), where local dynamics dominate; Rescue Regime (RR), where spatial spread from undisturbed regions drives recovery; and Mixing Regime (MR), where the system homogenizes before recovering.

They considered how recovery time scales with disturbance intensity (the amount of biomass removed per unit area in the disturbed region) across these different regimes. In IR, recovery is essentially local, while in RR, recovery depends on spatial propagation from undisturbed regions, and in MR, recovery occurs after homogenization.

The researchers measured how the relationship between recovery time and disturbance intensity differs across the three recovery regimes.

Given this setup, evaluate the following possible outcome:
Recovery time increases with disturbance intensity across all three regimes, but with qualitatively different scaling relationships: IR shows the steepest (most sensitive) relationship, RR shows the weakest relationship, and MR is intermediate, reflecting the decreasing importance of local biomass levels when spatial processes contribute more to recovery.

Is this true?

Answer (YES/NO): YES